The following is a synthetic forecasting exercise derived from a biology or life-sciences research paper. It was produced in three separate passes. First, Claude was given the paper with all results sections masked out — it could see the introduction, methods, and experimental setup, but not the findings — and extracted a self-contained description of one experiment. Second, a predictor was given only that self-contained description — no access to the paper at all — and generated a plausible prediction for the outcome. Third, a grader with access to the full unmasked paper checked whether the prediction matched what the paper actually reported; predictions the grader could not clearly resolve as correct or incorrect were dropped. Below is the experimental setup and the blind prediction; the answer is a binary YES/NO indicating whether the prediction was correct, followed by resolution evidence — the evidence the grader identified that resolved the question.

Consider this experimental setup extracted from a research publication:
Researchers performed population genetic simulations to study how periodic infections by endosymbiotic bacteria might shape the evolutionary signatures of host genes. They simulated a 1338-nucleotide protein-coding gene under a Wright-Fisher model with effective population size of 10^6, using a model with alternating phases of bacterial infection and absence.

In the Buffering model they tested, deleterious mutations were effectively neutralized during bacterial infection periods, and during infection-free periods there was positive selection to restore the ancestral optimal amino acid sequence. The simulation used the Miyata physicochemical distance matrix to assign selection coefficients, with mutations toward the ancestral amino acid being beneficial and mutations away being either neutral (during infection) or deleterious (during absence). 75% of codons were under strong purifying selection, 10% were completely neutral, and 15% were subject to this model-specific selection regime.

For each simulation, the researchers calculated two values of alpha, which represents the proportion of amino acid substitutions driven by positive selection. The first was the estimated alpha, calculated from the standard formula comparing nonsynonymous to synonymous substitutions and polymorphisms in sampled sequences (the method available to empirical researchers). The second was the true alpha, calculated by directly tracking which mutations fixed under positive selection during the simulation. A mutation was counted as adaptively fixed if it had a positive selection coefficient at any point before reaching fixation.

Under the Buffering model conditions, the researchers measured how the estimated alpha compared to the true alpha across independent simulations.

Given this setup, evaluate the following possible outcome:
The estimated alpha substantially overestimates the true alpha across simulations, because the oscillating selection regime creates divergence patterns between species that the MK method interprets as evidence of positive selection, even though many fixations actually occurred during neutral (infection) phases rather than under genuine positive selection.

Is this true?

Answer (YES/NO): NO